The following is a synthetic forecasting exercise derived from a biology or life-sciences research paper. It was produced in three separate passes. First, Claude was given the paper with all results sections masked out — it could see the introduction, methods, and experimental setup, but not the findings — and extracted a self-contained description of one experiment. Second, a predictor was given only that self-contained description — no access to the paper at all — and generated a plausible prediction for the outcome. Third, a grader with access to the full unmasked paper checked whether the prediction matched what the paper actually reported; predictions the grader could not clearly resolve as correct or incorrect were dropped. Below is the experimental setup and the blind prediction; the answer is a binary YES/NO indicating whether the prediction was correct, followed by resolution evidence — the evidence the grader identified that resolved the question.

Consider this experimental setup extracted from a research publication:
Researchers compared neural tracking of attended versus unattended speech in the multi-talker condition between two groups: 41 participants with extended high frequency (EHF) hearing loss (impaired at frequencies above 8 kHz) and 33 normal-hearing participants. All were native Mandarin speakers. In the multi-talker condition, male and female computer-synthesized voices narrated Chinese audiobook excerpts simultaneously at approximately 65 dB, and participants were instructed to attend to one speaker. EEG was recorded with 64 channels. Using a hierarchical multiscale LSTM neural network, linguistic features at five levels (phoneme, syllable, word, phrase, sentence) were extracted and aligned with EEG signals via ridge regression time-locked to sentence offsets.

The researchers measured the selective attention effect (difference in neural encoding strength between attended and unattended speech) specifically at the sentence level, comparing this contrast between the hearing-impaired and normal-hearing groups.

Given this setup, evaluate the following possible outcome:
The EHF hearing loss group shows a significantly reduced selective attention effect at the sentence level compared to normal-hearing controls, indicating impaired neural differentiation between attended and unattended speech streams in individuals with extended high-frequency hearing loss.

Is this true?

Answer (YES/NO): YES